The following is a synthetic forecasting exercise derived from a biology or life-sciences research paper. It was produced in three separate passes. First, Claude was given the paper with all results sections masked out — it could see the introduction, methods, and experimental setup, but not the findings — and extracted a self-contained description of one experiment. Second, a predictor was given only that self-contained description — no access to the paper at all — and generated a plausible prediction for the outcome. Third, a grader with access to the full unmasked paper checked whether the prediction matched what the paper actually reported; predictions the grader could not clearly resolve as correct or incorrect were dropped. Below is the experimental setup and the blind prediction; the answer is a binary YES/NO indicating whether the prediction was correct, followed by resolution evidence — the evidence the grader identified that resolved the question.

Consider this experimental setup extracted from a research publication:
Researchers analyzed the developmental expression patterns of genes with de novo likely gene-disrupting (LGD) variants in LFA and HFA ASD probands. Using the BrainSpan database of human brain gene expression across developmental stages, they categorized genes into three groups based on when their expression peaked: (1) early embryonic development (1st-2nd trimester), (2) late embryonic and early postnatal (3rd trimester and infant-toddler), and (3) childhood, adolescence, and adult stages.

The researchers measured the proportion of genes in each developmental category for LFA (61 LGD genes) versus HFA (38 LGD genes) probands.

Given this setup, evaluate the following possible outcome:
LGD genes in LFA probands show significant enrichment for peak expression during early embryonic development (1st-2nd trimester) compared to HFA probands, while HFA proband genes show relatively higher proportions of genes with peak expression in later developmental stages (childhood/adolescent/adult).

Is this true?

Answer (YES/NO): NO